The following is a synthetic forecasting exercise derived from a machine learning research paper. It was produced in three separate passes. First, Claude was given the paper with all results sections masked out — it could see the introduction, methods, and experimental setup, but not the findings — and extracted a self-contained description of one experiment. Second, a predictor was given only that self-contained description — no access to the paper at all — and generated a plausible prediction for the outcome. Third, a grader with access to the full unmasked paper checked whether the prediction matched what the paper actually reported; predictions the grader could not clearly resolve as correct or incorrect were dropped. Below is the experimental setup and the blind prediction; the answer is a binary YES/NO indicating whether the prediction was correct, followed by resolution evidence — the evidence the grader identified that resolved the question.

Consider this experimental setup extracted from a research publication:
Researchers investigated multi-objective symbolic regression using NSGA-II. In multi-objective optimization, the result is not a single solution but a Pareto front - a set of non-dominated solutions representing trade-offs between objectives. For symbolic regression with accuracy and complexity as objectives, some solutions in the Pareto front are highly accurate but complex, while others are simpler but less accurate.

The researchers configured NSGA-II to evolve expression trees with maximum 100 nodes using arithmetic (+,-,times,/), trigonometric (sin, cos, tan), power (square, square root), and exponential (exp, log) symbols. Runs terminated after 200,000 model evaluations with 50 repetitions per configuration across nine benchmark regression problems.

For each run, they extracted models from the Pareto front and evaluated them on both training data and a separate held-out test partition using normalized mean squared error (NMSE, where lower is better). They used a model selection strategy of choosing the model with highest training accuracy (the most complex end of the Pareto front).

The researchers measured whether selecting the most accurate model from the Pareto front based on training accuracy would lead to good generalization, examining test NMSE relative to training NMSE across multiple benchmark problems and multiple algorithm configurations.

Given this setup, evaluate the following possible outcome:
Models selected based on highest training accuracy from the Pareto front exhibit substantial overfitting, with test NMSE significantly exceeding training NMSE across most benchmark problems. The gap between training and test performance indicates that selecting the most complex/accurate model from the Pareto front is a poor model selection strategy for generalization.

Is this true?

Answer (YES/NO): NO